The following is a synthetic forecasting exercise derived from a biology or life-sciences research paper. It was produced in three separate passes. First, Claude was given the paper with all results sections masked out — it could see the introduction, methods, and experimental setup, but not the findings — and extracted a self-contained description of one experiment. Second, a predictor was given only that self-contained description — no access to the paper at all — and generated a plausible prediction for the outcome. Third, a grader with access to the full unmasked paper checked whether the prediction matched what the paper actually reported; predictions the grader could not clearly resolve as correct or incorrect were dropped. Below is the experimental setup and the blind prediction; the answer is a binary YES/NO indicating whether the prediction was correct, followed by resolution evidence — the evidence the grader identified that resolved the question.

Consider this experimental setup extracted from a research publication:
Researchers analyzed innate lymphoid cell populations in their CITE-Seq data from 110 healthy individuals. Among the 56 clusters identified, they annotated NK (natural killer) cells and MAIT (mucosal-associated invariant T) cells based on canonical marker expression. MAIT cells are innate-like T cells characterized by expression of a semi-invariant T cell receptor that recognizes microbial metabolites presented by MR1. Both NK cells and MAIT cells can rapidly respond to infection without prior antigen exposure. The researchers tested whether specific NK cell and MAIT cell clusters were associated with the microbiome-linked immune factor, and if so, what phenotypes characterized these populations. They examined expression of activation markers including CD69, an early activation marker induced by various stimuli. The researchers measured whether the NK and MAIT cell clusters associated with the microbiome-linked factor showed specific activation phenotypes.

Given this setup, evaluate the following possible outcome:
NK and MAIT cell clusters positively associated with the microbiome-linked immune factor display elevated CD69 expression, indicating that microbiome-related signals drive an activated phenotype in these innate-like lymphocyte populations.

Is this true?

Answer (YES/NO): YES